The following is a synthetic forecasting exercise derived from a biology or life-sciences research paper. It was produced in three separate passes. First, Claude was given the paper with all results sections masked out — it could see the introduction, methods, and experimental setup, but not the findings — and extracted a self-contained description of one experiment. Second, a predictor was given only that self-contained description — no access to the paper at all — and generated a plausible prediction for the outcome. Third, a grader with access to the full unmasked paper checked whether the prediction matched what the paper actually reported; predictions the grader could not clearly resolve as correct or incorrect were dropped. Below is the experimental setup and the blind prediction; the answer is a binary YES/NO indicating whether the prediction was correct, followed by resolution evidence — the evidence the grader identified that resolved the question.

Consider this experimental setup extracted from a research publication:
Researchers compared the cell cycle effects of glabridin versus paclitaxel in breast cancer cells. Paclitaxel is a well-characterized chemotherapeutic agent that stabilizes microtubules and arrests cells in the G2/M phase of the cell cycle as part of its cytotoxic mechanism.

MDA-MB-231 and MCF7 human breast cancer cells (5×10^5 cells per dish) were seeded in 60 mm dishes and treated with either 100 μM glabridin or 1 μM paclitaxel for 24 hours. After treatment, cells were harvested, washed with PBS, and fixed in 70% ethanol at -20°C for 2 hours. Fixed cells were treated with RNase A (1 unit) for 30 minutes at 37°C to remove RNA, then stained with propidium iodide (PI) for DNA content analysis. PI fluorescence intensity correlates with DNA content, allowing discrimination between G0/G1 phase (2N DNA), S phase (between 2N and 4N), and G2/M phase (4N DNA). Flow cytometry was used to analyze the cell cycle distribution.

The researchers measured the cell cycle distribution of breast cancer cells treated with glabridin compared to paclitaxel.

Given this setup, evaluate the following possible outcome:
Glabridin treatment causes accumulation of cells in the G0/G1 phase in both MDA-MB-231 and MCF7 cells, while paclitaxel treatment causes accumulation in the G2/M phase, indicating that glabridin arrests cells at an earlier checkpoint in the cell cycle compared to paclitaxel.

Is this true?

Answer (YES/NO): YES